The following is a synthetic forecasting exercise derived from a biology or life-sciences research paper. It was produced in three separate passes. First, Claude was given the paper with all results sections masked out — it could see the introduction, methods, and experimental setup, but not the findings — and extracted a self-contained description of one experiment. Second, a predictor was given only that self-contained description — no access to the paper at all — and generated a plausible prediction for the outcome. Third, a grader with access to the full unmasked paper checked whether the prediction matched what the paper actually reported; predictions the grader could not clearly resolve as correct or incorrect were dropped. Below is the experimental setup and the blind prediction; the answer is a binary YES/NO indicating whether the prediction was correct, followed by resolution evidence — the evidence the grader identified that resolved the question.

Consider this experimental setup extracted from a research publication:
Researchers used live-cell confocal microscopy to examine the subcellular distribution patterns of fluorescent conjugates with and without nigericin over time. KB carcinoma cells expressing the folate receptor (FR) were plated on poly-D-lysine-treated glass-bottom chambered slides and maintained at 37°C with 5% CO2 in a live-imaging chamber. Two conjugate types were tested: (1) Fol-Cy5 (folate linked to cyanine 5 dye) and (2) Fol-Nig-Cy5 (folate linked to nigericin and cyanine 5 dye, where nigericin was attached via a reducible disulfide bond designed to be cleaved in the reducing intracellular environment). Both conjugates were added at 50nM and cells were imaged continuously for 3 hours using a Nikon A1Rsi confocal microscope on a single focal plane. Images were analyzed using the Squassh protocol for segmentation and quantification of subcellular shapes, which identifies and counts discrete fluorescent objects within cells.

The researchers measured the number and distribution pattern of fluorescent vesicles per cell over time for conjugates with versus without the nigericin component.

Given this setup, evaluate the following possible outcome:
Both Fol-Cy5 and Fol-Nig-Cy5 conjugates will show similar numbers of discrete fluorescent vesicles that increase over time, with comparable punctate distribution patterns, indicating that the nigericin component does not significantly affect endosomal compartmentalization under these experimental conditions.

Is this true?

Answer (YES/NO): NO